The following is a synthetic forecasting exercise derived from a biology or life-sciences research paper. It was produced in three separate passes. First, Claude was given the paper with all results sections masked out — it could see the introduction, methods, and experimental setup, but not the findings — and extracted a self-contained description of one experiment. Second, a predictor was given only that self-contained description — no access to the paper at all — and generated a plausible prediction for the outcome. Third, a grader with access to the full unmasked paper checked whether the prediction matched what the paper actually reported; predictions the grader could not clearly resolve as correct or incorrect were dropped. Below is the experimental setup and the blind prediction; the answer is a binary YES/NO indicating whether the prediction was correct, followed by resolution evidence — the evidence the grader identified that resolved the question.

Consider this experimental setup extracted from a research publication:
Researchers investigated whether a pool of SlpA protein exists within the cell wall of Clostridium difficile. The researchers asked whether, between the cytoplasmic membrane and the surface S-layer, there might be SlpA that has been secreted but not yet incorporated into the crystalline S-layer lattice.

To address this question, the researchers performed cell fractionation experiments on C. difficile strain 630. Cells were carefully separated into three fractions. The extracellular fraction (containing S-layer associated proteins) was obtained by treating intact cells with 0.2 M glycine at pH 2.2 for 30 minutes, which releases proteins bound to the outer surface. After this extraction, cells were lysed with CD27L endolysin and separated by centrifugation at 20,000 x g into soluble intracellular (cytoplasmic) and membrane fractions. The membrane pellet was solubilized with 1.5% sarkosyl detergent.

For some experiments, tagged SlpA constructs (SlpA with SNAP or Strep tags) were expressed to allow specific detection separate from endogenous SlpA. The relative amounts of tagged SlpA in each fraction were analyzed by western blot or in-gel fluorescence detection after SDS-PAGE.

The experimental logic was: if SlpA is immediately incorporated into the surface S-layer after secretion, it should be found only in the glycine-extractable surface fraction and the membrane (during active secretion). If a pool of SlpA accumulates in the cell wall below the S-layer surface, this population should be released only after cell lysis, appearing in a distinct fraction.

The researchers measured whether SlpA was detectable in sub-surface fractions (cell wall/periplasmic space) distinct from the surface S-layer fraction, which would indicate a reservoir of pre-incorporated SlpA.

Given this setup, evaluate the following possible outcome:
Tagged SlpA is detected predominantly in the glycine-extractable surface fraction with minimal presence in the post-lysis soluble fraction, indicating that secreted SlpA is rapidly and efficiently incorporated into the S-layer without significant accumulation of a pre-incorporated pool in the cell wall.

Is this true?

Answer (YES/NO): NO